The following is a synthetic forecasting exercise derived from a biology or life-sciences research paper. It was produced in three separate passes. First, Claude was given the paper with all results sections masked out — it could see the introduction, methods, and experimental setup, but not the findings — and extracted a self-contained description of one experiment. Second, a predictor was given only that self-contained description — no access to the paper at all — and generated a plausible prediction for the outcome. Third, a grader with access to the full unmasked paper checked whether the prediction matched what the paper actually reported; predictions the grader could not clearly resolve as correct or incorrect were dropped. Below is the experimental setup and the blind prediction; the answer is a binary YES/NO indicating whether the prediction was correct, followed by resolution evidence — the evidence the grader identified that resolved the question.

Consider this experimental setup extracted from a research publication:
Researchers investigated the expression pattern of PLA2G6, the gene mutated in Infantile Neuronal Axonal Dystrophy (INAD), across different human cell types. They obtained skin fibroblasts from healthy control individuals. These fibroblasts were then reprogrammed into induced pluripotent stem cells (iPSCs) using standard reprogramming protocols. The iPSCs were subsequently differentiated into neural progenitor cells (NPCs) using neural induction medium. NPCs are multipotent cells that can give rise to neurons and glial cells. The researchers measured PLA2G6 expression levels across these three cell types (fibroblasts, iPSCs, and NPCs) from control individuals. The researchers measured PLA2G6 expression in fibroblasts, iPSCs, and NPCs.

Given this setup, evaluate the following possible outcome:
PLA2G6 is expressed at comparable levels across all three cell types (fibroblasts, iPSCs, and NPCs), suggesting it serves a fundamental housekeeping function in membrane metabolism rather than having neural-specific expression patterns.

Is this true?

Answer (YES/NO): NO